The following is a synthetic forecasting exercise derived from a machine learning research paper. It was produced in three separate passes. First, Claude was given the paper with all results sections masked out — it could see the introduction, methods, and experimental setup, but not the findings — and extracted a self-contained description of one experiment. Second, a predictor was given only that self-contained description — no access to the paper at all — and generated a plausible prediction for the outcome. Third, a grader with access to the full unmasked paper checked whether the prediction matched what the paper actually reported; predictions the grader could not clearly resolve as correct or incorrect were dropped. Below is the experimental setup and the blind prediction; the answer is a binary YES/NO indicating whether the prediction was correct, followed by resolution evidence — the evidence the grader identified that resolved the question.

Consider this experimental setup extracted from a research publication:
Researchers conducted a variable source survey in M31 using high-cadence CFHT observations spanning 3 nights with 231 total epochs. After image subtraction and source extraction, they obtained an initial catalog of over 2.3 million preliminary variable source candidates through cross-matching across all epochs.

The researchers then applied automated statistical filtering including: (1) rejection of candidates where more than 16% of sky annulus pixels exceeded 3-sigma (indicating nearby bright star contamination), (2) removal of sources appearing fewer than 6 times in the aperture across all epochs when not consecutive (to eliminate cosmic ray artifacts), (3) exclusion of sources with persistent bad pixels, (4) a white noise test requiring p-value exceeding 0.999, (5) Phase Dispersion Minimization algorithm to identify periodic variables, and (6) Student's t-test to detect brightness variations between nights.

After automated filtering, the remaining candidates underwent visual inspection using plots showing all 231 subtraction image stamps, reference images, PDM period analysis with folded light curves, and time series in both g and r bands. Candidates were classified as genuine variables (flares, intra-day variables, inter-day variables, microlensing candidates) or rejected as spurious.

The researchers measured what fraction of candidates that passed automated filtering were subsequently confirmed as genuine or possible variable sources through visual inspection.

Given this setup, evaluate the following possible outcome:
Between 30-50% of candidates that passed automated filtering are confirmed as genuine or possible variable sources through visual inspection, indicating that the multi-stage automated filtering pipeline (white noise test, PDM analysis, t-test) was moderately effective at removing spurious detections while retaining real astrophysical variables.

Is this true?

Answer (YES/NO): NO